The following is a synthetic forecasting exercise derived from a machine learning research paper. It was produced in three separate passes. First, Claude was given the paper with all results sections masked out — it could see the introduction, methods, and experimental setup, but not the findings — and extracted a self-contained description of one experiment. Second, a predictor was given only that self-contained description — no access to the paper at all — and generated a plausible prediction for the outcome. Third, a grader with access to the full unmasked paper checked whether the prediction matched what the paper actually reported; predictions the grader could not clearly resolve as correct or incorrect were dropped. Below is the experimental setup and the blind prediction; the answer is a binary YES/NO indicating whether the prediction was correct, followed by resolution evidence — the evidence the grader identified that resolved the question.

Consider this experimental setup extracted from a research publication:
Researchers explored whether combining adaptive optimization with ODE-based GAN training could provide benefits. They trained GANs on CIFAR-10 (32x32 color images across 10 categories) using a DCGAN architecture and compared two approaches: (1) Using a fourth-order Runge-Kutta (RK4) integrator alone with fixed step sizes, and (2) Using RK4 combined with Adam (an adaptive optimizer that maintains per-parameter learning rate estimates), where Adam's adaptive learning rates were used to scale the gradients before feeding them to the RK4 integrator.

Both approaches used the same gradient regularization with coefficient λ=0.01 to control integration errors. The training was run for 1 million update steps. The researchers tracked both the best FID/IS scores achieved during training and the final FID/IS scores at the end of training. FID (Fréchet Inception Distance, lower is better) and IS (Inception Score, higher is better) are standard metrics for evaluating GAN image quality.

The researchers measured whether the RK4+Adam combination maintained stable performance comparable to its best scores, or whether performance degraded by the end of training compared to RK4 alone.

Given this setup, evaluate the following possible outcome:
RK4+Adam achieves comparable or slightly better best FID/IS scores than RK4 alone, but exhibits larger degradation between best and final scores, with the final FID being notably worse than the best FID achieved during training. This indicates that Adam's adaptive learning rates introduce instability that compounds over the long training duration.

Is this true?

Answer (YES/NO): YES